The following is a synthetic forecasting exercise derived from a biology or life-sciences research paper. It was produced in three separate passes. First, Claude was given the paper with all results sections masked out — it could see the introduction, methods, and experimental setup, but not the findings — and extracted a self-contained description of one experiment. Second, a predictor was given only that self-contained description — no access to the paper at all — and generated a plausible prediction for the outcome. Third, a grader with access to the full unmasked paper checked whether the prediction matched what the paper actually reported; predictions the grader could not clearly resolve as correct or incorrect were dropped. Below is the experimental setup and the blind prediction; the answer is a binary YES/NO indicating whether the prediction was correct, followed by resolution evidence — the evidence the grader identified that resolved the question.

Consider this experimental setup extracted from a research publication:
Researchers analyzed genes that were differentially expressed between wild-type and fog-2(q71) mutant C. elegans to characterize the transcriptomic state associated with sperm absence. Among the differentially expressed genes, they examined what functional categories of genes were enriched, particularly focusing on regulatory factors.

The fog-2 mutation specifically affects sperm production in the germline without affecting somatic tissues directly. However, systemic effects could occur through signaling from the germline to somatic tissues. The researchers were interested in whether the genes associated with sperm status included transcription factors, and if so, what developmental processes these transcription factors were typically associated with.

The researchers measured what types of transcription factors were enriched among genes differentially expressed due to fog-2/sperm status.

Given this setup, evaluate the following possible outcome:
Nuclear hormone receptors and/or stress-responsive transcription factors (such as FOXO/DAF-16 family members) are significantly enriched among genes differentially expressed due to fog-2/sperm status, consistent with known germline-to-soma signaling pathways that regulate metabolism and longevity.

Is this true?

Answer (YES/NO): NO